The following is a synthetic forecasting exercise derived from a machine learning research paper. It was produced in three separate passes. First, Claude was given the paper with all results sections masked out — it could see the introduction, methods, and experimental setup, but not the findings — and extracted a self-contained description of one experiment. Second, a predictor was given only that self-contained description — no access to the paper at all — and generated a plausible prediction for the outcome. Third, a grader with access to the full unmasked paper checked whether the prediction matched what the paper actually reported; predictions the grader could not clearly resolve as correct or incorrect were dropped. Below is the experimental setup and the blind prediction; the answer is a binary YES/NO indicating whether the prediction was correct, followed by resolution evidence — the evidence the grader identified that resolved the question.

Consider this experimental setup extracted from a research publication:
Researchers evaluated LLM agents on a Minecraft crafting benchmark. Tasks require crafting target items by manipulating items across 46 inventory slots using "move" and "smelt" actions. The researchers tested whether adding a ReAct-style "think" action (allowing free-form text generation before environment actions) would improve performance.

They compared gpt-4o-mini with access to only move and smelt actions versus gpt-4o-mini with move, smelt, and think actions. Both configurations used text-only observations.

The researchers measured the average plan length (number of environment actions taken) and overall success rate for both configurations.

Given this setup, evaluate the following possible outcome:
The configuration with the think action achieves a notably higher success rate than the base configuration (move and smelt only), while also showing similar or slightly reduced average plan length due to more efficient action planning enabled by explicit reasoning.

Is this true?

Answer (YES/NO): NO